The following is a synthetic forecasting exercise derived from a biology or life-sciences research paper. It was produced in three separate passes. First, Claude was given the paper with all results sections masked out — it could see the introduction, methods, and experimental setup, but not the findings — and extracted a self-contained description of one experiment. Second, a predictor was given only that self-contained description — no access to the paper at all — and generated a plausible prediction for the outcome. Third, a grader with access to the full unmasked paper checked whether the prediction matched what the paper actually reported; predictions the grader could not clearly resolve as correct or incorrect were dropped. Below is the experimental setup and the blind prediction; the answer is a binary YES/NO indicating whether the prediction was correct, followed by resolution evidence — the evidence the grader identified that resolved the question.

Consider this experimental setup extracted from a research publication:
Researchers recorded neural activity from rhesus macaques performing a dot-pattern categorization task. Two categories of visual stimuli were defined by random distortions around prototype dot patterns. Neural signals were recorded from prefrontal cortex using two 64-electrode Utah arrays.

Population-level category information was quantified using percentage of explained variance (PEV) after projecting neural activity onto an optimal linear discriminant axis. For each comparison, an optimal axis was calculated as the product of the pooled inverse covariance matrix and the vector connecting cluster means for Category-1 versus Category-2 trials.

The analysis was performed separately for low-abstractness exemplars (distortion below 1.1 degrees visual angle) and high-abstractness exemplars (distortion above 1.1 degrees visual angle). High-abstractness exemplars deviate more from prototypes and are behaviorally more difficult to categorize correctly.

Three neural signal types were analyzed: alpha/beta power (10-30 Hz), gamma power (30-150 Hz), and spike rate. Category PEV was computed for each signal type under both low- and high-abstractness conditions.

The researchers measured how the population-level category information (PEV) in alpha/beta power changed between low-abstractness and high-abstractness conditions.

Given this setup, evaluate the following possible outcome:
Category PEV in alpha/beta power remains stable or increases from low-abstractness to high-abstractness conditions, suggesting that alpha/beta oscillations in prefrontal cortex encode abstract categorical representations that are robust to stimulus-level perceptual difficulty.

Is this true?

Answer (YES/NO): YES